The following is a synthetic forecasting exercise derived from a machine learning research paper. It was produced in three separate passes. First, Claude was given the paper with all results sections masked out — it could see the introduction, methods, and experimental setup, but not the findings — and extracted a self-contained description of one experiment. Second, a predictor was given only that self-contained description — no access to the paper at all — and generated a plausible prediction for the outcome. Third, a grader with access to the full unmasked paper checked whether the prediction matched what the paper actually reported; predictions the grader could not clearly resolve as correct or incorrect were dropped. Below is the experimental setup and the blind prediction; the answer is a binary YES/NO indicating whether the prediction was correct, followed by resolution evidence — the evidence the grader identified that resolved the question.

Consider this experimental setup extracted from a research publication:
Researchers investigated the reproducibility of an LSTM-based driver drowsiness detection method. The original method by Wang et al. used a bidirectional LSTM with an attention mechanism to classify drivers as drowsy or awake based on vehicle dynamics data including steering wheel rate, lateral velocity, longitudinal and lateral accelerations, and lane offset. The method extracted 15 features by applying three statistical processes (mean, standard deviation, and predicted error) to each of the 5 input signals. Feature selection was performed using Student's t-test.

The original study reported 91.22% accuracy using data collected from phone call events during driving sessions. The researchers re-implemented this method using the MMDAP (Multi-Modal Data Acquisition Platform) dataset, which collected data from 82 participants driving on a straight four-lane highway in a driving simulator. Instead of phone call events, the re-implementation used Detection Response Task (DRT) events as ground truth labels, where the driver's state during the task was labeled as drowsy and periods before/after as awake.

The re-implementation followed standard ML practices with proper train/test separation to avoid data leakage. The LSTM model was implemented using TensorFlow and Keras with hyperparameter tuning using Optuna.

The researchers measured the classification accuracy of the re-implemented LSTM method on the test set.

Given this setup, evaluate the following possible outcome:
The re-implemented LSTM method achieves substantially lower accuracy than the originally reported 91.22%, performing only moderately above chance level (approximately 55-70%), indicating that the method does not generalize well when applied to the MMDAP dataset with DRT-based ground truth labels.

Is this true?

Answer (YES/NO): NO